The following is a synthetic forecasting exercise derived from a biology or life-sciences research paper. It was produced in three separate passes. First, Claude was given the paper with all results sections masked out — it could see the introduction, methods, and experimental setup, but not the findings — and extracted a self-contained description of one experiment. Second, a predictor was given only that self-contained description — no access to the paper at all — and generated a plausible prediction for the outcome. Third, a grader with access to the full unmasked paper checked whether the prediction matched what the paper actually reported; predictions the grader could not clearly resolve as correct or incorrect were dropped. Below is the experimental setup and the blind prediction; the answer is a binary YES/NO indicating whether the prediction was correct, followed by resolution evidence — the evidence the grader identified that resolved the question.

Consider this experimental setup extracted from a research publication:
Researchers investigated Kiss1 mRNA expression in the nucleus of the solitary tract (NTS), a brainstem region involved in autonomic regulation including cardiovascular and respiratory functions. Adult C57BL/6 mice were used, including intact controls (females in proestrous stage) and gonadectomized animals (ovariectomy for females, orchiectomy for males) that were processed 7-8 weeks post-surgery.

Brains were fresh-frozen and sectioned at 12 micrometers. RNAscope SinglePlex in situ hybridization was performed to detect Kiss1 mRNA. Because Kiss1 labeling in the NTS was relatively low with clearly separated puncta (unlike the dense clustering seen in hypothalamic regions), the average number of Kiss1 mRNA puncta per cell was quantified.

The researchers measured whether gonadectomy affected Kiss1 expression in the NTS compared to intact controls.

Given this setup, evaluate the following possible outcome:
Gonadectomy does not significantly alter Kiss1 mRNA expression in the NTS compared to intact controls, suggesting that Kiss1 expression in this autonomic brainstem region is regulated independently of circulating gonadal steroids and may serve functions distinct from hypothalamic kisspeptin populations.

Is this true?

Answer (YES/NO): YES